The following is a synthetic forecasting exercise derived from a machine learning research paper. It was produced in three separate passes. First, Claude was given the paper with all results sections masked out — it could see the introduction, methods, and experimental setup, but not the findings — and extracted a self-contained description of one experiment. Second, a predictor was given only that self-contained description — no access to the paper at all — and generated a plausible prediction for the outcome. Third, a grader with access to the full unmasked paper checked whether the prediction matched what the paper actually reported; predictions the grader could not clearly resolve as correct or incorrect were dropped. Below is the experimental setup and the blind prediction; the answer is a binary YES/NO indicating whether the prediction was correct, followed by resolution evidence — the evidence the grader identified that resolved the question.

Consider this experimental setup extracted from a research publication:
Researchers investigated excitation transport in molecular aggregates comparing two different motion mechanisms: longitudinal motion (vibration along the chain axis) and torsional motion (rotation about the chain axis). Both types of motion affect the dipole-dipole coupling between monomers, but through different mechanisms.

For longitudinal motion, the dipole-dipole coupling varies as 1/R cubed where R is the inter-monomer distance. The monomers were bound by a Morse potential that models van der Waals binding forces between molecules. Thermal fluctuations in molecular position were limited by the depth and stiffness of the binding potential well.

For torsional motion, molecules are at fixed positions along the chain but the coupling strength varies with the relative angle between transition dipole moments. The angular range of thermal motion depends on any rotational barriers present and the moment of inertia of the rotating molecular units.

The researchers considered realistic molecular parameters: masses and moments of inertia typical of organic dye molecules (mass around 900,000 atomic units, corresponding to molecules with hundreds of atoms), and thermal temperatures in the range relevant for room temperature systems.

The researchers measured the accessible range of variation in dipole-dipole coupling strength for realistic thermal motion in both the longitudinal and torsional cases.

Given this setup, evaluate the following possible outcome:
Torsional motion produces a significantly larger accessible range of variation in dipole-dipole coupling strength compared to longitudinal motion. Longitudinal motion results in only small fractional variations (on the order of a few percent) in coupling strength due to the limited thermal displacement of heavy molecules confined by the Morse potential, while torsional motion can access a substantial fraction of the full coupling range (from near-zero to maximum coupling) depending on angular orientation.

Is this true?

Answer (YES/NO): YES